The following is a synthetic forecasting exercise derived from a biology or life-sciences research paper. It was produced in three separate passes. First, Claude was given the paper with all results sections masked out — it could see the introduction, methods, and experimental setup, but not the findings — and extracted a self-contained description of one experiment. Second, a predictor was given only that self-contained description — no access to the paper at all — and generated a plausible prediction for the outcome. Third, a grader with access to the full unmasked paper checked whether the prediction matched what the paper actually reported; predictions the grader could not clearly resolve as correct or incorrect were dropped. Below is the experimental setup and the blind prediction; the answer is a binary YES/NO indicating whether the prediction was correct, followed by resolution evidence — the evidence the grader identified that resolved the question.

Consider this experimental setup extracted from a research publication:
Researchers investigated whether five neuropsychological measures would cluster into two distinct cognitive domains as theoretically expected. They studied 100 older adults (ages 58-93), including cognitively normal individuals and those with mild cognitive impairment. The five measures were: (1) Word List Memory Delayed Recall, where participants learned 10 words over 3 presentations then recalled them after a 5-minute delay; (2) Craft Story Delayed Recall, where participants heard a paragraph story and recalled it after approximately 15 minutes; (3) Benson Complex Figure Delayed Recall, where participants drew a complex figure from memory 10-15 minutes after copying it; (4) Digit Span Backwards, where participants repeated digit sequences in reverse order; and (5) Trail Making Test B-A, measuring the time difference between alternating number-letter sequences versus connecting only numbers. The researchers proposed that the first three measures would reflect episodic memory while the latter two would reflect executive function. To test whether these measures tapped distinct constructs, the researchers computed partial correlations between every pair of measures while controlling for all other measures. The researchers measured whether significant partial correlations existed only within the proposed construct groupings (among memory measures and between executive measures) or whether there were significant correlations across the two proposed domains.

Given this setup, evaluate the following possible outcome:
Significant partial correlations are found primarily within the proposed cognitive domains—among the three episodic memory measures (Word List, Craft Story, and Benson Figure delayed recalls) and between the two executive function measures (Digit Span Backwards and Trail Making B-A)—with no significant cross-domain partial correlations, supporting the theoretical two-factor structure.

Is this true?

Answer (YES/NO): YES